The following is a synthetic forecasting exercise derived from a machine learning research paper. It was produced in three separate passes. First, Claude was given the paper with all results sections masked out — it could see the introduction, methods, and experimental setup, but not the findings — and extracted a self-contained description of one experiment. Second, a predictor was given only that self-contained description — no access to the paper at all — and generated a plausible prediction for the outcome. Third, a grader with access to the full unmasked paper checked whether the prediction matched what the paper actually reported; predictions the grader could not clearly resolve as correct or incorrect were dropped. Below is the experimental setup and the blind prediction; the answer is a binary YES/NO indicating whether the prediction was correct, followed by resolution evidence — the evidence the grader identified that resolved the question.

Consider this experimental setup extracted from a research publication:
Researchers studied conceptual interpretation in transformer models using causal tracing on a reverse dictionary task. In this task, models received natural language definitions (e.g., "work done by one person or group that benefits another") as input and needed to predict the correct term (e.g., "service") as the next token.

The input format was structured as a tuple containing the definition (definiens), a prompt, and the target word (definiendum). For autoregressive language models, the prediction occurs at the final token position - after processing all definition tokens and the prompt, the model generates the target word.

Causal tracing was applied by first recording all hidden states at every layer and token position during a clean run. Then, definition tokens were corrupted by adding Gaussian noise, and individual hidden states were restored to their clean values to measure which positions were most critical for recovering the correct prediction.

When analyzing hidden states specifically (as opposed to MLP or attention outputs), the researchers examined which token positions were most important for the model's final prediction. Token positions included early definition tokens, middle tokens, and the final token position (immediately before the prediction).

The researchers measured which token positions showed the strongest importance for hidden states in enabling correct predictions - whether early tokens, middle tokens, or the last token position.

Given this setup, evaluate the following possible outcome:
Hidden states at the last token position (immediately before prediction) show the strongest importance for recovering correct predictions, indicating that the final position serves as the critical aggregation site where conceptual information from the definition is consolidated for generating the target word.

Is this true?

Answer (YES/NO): YES